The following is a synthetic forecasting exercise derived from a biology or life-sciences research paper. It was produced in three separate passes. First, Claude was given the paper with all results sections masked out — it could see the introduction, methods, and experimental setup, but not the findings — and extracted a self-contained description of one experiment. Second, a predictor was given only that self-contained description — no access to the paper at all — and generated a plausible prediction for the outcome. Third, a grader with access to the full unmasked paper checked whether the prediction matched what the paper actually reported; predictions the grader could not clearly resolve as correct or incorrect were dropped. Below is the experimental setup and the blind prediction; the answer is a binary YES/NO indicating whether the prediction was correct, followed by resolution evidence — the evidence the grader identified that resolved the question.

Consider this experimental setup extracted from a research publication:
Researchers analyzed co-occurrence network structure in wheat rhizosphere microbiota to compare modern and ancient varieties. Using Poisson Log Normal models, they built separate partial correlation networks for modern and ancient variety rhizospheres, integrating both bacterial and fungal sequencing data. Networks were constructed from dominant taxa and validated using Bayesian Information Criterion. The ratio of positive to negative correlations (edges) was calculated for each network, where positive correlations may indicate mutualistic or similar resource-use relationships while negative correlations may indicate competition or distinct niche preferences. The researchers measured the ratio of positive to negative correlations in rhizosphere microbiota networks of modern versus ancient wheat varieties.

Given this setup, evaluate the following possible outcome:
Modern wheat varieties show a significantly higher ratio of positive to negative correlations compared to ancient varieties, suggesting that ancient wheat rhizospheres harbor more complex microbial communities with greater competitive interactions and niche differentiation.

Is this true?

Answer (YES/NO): NO